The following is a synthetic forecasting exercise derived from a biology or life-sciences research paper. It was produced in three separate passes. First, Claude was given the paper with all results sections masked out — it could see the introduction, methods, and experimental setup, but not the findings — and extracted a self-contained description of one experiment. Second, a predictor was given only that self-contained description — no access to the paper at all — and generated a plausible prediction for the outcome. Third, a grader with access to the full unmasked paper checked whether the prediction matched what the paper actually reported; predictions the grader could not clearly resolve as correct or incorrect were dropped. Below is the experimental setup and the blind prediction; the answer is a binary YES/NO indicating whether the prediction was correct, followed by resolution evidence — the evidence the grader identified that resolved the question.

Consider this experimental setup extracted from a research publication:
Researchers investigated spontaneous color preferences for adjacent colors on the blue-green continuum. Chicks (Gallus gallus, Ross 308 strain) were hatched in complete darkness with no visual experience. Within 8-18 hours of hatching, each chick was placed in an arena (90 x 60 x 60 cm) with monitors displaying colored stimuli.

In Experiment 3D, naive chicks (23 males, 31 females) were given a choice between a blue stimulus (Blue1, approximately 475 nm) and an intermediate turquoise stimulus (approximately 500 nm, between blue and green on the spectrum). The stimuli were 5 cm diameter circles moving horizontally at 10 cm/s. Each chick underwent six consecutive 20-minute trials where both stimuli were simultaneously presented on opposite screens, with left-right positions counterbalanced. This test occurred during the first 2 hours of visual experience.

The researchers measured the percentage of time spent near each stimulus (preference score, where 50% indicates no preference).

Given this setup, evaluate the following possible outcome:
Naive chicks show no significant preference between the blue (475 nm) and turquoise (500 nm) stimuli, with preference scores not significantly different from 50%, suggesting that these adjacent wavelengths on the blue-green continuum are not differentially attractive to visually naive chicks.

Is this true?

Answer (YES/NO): NO